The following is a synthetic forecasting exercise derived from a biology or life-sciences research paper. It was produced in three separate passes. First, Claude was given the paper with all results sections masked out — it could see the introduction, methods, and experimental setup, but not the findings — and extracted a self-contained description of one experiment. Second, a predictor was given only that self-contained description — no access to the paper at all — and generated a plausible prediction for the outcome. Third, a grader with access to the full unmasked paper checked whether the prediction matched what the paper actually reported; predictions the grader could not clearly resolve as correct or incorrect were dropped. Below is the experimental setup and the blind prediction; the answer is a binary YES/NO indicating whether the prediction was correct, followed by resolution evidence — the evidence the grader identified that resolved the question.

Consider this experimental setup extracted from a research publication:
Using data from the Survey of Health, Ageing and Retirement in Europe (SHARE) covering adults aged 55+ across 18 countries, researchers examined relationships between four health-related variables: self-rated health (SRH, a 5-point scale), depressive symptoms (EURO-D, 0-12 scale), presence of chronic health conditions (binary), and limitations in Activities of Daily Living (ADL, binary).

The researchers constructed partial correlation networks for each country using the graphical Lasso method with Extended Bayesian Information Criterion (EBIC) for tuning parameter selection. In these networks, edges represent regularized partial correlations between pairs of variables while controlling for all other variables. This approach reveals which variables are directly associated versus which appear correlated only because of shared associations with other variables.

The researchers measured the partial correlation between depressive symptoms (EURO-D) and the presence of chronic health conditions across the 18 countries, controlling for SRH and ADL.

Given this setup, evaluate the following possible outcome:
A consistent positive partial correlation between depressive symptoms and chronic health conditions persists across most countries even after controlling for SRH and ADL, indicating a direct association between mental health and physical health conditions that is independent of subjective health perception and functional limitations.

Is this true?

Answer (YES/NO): NO